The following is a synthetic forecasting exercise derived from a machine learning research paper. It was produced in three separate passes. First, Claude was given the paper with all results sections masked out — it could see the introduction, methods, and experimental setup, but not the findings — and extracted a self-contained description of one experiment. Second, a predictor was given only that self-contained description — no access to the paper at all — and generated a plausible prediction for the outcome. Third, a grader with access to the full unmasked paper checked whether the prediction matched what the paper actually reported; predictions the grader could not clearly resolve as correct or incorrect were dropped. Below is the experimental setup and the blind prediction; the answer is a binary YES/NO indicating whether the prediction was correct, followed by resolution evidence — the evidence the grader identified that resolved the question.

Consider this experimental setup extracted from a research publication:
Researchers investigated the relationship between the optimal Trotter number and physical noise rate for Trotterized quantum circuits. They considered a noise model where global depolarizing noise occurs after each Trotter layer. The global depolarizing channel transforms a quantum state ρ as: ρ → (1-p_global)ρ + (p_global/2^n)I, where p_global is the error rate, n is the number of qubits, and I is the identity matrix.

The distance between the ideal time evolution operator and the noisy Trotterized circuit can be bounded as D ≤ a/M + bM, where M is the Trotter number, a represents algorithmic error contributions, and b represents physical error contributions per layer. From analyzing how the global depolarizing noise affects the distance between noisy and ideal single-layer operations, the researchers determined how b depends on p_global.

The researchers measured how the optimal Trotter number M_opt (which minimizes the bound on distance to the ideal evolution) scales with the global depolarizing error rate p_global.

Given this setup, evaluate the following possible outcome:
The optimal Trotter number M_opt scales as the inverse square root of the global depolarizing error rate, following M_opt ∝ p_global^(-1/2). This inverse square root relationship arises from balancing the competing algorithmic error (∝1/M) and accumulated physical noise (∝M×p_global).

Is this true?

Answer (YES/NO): YES